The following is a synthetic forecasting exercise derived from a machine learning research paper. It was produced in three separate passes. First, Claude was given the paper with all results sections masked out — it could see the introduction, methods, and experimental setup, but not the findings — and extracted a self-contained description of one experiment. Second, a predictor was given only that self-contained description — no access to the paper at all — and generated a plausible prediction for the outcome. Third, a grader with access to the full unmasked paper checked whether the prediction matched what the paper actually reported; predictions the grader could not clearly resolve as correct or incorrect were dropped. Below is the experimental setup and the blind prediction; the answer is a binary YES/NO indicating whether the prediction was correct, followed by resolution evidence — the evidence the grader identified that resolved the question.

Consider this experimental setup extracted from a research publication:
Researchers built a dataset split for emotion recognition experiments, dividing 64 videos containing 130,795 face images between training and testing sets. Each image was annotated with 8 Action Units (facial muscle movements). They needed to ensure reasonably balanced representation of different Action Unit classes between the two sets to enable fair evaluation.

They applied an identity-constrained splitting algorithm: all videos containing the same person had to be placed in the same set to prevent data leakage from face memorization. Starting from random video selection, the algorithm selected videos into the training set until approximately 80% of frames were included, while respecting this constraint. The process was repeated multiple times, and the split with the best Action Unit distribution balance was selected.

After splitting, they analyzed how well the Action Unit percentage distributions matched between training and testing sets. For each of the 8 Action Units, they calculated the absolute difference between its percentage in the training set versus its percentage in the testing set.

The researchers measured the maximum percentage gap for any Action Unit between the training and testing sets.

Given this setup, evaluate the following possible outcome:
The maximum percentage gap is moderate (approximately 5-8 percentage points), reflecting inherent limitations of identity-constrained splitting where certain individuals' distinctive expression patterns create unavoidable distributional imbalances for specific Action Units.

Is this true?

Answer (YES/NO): NO